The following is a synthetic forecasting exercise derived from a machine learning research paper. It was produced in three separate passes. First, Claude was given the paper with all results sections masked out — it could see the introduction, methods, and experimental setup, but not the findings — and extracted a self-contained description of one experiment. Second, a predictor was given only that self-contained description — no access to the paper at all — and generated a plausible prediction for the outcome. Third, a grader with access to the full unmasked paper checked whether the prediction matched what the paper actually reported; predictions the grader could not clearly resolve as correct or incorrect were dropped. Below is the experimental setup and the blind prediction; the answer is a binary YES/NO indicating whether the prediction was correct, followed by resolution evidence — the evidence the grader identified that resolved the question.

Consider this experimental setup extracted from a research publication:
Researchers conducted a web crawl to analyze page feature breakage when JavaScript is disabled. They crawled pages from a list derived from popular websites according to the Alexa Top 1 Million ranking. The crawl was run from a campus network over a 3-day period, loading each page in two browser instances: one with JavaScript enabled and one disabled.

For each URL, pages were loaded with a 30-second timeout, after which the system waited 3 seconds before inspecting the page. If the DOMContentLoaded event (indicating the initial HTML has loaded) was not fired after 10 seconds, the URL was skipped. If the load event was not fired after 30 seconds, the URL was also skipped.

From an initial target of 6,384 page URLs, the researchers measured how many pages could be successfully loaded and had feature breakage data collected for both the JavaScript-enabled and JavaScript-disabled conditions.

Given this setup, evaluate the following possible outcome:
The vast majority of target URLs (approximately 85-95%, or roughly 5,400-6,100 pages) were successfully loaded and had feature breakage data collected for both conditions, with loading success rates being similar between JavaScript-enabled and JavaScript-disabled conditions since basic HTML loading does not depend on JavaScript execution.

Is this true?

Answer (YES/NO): YES